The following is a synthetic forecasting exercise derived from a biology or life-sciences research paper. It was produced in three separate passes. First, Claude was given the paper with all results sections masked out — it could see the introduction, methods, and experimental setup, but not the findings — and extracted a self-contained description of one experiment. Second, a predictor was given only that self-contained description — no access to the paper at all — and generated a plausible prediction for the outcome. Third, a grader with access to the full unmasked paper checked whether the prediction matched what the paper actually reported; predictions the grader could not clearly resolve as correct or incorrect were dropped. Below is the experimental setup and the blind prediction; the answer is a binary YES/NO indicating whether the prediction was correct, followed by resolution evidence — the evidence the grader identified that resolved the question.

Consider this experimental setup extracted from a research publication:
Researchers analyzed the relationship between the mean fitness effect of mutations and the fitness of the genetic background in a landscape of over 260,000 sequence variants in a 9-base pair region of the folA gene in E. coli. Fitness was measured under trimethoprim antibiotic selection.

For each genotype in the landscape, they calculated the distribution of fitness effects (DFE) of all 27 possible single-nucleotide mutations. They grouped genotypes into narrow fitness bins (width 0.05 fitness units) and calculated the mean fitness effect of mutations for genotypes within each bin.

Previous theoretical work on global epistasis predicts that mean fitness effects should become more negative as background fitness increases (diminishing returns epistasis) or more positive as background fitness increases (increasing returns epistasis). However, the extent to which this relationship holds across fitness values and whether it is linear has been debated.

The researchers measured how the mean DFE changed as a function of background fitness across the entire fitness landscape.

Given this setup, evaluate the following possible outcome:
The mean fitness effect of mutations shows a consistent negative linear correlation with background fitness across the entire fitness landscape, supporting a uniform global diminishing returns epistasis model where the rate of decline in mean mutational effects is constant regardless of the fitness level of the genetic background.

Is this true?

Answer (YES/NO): NO